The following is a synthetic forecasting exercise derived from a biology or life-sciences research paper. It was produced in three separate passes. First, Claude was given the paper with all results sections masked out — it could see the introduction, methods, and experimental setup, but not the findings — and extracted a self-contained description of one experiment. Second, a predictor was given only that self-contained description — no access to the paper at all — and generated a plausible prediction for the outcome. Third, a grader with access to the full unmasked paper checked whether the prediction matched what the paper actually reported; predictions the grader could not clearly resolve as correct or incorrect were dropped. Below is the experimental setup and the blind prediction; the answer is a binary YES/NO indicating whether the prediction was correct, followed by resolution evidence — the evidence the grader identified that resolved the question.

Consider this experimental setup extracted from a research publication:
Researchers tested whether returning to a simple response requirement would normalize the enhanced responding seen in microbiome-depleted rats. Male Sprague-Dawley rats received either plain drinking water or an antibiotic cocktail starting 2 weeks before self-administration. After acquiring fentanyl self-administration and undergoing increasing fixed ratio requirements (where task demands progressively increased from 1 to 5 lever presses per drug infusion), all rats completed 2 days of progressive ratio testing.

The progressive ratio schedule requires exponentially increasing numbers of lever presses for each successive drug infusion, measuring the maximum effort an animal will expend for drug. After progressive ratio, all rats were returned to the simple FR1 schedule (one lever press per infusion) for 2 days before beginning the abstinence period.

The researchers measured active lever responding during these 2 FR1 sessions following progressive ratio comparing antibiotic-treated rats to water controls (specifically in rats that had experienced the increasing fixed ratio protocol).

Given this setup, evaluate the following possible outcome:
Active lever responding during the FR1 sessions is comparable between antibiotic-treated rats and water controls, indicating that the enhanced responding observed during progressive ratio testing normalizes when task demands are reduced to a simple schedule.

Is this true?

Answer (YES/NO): YES